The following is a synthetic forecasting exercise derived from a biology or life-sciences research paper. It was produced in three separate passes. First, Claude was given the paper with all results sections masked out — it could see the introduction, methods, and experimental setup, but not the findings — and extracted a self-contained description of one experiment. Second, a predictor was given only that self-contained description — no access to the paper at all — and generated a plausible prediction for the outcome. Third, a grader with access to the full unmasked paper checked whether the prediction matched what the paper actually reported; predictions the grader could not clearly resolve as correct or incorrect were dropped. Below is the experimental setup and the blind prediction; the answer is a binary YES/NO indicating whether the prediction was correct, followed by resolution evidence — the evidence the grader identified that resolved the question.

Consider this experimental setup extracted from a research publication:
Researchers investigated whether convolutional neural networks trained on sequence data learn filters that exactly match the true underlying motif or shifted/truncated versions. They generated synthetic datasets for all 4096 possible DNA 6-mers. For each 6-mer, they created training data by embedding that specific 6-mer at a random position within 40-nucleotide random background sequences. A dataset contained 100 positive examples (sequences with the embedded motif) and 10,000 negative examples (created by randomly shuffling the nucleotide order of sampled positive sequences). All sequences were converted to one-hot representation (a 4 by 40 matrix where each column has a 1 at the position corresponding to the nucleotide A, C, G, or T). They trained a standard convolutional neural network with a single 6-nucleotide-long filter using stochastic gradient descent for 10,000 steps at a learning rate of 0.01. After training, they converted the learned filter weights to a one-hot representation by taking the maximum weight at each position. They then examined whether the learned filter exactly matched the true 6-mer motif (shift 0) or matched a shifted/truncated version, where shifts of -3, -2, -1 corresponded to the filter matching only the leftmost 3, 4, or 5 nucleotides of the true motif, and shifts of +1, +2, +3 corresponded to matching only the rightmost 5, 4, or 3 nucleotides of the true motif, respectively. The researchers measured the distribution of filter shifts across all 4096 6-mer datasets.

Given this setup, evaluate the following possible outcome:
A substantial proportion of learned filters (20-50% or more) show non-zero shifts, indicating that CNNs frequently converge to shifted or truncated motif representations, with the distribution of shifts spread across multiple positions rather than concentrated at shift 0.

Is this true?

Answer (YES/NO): YES